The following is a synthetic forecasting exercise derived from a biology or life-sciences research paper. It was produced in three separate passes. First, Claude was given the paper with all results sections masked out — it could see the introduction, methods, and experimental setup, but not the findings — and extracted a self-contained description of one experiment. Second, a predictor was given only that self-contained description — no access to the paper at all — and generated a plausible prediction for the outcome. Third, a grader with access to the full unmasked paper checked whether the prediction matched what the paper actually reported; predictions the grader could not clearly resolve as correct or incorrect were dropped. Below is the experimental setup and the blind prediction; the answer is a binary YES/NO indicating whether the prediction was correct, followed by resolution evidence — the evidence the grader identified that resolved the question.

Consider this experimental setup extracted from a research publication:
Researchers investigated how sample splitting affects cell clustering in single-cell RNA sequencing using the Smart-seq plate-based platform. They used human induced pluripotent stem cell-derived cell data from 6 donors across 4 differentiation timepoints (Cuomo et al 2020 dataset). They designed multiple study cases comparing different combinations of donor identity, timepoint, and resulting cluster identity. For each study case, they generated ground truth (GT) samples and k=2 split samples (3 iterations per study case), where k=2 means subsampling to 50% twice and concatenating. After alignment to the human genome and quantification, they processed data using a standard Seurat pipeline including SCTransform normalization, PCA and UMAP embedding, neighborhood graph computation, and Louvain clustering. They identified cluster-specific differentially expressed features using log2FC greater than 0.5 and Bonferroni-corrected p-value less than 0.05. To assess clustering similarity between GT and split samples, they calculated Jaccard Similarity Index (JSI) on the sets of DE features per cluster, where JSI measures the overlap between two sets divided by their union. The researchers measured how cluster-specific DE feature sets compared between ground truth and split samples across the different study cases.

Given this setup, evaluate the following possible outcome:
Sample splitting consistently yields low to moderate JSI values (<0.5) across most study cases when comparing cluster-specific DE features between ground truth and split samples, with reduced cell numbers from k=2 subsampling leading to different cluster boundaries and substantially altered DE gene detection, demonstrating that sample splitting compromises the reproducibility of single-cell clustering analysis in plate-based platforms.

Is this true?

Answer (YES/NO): NO